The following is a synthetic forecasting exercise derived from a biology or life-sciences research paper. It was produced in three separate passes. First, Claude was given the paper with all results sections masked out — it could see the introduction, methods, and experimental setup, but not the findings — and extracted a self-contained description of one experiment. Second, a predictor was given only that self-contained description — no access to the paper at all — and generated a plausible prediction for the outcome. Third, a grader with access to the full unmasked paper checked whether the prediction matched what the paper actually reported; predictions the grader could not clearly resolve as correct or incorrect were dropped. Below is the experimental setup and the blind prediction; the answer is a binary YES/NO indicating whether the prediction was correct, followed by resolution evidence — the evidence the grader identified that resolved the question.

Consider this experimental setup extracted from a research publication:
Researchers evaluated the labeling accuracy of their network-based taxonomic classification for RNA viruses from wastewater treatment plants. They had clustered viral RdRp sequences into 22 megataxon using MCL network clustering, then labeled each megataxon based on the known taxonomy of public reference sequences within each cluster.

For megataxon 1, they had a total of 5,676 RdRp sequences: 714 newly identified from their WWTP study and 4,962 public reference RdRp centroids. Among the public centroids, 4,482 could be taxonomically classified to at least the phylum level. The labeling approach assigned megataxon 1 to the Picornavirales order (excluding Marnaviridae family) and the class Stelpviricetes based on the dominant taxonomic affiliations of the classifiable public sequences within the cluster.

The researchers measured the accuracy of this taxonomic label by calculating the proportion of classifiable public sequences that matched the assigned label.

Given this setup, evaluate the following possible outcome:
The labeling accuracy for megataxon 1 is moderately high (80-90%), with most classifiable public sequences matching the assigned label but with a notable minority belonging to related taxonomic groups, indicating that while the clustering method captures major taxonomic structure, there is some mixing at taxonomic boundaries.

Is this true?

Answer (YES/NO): NO